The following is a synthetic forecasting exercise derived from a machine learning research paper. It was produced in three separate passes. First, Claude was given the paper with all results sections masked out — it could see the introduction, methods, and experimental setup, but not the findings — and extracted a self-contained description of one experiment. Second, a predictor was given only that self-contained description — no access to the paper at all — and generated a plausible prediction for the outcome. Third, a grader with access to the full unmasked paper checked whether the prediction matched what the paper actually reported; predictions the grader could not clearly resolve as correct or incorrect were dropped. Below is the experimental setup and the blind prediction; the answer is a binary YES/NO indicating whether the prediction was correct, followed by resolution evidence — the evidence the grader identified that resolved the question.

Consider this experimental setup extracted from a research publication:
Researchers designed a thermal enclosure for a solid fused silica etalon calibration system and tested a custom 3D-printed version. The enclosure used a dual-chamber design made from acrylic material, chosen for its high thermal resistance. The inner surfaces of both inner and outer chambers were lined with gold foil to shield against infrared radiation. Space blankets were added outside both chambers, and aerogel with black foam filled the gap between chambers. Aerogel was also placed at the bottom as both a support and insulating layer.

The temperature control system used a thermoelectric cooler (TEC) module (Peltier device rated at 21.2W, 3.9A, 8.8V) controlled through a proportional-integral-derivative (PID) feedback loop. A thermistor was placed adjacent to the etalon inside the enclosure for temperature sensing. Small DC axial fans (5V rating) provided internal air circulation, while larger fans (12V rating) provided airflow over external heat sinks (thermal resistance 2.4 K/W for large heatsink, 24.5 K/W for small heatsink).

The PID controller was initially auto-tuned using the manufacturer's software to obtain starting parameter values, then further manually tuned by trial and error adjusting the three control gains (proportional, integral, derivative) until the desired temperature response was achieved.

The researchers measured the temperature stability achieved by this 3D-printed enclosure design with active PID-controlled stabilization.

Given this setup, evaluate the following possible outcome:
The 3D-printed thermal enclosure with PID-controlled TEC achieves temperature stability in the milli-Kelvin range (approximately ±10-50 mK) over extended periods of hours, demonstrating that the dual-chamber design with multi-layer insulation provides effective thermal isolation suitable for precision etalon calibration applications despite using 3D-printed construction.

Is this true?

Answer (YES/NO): NO